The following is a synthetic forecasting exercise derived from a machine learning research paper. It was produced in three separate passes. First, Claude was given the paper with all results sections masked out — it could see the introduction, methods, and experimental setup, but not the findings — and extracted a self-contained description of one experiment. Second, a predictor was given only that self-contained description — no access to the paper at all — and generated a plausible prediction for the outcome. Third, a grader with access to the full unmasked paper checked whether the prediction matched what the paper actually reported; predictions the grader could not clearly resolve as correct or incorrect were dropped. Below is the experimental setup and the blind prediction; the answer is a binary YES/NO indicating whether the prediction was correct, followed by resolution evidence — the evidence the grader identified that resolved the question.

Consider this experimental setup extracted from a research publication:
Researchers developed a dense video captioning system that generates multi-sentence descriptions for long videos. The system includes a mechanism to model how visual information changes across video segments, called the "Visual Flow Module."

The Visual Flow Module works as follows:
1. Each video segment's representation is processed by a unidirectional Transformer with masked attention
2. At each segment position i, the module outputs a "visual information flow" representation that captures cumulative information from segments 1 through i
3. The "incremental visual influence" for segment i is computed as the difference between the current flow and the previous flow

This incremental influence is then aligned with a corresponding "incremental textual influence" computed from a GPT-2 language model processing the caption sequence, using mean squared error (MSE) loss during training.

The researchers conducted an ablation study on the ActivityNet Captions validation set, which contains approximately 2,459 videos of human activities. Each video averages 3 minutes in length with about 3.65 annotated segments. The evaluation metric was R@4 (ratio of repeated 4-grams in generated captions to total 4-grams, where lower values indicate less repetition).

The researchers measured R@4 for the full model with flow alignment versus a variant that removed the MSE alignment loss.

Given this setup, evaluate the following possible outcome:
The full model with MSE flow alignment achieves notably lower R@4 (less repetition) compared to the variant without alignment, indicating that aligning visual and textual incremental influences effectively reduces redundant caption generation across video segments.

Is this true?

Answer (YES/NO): YES